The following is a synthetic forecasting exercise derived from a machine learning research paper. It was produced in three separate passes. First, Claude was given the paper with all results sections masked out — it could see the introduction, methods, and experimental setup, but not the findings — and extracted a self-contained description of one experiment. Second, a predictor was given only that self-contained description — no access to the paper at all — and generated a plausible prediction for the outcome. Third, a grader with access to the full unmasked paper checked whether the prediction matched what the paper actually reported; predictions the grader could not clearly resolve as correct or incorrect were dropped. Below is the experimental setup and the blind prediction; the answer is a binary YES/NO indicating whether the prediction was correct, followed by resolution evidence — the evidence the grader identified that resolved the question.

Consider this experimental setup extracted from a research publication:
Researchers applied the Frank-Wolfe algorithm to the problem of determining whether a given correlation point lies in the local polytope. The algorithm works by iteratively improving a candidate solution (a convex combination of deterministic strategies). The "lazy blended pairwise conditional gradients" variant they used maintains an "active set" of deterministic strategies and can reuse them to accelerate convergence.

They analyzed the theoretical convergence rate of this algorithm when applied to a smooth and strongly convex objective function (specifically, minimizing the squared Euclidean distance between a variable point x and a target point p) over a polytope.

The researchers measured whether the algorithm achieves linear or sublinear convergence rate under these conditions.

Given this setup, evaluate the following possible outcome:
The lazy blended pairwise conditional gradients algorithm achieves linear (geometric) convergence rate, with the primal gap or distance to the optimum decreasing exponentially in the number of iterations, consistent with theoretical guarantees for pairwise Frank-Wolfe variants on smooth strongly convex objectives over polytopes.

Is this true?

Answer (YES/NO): YES